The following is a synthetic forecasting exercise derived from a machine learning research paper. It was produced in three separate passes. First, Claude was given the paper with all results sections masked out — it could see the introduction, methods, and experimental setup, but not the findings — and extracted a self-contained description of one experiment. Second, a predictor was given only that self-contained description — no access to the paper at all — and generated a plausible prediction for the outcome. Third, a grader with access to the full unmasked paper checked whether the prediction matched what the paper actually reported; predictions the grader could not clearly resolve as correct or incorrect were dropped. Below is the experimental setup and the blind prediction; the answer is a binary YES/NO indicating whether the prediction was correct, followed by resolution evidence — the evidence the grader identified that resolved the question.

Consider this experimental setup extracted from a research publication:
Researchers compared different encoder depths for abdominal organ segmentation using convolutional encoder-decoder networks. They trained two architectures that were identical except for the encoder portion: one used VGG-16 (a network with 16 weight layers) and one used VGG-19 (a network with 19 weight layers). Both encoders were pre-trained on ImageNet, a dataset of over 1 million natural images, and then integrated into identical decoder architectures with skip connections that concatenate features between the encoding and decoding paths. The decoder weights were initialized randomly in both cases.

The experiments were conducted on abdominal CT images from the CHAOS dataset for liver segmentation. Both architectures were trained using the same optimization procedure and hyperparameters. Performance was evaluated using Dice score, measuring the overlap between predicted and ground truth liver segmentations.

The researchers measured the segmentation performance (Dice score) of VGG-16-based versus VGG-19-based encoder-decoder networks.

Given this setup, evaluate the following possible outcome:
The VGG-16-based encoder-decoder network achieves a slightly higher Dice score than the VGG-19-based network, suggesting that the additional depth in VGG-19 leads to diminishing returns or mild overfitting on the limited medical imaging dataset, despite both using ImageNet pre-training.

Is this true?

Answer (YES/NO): NO